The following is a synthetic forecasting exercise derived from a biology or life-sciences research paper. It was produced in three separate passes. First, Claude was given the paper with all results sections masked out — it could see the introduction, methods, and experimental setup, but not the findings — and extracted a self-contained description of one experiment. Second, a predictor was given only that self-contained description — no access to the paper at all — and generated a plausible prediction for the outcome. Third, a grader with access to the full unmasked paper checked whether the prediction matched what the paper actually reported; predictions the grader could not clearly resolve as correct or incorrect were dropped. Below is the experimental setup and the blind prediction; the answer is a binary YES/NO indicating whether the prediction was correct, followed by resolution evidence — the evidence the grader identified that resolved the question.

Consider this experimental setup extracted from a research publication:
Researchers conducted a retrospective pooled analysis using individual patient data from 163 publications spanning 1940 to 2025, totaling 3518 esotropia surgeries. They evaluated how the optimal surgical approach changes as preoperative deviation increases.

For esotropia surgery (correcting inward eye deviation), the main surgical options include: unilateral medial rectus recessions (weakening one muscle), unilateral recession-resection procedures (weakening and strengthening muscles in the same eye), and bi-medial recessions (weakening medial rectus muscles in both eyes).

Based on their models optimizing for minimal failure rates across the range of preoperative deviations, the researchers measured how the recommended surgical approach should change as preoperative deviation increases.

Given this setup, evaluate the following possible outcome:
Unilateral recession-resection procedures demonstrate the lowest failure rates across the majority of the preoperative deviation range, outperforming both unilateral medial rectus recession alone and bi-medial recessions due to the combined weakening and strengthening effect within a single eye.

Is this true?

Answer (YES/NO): NO